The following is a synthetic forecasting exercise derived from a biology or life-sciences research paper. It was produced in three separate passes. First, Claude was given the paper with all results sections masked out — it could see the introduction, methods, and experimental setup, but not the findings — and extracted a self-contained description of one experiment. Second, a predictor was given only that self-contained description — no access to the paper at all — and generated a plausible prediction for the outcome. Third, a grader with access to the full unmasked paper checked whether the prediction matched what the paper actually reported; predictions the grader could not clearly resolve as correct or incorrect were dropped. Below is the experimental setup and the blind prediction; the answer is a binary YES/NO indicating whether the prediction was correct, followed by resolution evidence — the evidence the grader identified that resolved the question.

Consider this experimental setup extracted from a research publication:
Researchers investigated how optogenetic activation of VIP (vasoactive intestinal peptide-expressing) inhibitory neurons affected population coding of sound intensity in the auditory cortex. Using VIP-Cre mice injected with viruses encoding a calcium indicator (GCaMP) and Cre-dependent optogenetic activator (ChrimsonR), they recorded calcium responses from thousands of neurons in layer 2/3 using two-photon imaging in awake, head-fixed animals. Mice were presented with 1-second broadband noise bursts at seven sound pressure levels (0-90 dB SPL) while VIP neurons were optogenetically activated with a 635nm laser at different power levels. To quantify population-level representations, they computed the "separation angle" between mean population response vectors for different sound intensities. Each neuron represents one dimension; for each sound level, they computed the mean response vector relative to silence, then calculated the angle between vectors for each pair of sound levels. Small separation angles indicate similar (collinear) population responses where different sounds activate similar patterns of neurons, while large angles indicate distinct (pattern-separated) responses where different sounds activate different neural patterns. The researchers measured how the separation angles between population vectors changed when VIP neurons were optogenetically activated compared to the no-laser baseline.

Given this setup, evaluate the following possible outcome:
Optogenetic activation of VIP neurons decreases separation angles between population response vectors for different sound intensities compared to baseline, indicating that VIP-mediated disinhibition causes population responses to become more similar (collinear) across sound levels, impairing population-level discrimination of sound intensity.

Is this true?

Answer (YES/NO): NO